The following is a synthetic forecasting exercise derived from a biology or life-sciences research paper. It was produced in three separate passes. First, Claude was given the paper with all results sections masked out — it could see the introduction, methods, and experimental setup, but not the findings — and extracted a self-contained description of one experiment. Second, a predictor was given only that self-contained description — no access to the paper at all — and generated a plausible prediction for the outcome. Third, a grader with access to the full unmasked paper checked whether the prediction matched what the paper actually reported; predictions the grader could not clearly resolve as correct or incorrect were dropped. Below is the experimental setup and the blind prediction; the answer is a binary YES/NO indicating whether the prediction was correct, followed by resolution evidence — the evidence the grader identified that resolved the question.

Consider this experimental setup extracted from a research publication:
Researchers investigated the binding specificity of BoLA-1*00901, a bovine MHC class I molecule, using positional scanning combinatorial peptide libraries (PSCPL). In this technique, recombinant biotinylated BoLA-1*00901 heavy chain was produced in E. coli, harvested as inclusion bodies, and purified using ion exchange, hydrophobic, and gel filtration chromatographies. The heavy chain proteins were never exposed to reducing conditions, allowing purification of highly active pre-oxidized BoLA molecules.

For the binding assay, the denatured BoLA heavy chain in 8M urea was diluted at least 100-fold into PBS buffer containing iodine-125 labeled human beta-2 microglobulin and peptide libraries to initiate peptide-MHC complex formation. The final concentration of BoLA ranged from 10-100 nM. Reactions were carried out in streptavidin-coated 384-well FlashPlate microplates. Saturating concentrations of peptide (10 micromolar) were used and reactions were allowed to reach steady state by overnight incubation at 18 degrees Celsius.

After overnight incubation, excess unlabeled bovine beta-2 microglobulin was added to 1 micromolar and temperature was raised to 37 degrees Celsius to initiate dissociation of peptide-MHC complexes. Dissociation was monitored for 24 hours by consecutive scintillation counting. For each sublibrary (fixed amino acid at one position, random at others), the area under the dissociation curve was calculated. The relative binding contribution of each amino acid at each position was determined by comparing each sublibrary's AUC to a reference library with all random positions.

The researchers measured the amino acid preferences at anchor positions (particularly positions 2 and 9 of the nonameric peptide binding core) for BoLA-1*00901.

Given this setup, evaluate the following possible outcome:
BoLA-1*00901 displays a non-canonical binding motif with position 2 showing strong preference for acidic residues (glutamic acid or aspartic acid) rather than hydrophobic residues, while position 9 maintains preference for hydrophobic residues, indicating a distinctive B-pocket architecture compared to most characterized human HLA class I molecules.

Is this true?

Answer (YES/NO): NO